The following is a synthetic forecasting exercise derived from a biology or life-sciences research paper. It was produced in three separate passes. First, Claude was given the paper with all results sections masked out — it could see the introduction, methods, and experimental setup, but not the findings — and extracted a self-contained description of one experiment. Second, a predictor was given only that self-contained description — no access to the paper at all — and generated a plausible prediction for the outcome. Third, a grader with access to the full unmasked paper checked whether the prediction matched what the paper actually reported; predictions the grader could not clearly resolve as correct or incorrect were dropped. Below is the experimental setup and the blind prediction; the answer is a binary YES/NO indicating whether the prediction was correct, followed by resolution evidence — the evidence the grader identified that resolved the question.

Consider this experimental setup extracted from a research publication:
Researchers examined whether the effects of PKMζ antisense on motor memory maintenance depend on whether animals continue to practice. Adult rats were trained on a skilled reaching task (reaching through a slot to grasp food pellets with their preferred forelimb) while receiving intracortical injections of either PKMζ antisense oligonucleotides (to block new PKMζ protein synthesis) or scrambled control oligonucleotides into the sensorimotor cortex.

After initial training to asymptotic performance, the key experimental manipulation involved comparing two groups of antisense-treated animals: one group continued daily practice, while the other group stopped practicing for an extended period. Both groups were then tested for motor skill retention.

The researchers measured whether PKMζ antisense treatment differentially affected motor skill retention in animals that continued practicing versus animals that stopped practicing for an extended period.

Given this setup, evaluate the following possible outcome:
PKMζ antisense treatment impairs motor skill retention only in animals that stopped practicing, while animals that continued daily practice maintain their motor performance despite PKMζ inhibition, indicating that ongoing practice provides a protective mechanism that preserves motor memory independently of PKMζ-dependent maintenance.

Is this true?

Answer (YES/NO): YES